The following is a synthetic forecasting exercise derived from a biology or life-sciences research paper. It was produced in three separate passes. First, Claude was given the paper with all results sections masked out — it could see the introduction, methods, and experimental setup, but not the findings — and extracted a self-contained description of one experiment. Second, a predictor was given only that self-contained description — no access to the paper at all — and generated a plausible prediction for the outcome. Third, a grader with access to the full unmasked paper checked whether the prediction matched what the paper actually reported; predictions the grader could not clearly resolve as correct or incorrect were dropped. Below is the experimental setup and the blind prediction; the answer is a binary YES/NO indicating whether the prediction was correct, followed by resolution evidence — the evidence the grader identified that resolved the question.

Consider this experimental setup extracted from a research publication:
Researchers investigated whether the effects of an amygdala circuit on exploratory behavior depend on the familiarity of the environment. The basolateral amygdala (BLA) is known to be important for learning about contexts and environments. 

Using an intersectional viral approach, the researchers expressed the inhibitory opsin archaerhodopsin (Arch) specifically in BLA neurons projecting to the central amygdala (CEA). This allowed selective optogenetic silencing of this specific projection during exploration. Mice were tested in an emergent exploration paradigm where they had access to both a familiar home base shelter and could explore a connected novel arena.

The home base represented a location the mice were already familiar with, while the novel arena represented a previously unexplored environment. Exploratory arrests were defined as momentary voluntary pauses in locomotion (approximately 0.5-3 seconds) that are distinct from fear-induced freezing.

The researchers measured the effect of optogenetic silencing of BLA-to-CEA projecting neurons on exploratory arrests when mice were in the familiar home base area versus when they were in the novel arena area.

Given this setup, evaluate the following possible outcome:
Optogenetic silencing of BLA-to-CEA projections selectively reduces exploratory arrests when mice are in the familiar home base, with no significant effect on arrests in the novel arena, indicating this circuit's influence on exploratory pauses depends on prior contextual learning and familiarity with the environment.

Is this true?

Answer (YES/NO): NO